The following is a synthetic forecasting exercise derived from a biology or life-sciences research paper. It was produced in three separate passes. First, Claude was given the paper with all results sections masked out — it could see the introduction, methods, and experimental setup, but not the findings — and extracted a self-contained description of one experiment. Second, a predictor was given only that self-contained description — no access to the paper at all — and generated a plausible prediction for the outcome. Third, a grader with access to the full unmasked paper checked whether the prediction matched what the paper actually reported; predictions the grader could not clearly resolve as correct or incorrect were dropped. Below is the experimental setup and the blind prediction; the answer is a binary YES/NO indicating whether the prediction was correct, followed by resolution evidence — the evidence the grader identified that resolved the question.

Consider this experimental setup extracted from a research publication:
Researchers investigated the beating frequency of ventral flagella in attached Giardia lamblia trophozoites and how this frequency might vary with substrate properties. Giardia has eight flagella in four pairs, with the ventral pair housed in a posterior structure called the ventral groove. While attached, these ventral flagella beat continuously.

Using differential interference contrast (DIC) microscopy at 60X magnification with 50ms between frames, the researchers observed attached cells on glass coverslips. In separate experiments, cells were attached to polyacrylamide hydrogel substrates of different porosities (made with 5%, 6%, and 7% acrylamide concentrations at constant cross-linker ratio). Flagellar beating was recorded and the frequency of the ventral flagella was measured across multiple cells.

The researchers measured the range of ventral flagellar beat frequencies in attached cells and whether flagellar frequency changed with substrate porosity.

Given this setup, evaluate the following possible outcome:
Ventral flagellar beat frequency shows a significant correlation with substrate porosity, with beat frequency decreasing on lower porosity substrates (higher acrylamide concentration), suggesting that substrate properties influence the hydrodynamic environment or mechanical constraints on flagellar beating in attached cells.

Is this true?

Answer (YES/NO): NO